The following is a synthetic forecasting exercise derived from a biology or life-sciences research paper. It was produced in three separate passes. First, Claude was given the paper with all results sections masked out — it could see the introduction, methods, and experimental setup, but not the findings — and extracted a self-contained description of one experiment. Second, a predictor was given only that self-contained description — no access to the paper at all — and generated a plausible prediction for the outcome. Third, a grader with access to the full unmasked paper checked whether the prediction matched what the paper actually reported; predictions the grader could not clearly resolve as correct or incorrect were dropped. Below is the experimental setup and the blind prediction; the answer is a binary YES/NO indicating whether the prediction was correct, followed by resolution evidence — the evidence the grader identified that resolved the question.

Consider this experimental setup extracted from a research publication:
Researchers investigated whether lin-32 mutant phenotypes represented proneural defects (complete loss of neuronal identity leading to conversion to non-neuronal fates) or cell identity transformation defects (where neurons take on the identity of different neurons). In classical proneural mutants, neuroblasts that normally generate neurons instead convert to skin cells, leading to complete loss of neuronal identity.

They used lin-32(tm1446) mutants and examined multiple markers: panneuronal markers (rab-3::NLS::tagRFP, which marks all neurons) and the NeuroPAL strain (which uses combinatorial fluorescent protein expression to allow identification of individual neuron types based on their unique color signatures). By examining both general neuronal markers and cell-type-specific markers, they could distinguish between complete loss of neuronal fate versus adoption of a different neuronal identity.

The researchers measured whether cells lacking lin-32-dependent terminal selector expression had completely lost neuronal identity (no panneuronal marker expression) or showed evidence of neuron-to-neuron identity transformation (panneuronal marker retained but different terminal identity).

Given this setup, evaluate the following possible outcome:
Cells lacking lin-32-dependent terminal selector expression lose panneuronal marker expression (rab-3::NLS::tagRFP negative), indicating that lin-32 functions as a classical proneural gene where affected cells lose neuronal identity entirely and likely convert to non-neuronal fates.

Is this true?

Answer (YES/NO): NO